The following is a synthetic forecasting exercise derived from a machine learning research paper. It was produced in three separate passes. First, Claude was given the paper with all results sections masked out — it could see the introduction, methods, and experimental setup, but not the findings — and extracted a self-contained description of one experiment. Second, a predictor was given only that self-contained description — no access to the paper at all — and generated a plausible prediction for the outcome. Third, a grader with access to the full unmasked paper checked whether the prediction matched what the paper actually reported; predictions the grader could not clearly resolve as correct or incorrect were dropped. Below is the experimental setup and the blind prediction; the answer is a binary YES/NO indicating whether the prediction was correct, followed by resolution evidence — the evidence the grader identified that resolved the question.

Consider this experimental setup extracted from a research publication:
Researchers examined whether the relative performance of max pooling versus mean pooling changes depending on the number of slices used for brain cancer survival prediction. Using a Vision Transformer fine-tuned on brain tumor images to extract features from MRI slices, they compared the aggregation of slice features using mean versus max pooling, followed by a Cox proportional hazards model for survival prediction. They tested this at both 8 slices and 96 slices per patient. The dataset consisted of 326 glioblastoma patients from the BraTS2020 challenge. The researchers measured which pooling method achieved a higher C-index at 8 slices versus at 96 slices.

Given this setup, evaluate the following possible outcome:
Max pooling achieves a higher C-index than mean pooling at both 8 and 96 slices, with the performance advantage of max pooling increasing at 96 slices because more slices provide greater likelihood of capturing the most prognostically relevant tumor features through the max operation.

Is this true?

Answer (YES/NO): NO